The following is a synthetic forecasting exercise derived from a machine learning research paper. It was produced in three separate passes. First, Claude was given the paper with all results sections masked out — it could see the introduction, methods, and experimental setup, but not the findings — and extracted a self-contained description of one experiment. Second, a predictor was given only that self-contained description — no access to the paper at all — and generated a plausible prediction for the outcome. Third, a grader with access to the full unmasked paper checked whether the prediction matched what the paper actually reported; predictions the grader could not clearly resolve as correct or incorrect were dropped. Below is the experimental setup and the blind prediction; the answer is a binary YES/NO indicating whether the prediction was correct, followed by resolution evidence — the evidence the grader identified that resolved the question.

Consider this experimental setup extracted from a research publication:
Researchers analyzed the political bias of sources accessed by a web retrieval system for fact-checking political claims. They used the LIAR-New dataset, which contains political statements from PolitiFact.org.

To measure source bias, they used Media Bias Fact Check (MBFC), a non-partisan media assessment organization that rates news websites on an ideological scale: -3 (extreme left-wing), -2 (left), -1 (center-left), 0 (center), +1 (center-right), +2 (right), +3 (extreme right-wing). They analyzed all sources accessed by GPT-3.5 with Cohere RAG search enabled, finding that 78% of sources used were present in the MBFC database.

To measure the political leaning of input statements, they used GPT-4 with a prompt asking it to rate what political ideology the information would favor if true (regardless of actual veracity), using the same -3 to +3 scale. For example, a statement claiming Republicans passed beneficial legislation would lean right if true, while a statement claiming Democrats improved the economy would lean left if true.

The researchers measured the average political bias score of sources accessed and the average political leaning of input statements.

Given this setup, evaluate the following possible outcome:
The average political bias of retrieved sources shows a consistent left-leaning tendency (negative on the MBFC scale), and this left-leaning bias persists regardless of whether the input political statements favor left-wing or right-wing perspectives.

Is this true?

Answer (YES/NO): YES